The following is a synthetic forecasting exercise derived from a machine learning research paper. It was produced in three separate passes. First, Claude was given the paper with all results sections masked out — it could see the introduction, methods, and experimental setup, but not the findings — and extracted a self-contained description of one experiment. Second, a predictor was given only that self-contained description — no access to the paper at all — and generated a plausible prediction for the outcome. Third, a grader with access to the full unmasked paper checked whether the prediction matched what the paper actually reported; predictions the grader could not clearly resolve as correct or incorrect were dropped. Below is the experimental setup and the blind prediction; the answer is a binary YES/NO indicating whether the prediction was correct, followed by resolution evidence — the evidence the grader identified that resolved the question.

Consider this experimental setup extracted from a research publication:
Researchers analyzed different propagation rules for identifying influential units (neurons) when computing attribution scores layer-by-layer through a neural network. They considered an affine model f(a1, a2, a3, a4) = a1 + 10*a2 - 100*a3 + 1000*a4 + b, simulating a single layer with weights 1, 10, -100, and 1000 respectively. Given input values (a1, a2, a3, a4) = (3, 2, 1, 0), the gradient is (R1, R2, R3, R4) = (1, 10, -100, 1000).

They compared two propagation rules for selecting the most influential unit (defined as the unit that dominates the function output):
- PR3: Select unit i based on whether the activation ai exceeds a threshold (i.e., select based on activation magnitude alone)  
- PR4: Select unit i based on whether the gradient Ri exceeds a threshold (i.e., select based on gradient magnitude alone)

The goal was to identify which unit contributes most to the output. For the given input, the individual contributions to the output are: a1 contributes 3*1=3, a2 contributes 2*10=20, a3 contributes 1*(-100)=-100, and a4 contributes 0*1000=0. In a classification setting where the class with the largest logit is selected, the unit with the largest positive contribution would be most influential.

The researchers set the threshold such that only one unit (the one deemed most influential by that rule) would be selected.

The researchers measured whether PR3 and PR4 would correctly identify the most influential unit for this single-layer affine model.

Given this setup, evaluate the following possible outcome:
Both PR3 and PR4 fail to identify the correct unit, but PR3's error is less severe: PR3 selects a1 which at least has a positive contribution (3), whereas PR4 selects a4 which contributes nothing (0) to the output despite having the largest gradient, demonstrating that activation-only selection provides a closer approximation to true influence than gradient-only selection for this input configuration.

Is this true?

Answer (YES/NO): NO